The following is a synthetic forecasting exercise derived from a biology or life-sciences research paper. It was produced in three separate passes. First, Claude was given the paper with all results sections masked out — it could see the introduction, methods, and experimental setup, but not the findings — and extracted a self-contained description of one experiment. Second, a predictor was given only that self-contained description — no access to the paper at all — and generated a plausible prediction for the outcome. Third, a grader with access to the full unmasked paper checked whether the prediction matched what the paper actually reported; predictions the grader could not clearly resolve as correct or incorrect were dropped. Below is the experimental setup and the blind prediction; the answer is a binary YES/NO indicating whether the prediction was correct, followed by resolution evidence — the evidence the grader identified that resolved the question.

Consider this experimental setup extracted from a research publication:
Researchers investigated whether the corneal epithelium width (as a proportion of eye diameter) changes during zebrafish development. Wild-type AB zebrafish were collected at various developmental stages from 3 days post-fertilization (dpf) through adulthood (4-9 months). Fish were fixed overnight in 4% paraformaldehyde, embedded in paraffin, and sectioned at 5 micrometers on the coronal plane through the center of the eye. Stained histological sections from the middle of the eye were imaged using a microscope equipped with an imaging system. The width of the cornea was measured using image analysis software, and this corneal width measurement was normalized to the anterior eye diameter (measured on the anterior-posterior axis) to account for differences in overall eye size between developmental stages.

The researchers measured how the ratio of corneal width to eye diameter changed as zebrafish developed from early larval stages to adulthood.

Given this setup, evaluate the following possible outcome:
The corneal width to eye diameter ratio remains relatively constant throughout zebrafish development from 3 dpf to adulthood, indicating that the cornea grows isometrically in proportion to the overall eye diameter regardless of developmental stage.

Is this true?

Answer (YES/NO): YES